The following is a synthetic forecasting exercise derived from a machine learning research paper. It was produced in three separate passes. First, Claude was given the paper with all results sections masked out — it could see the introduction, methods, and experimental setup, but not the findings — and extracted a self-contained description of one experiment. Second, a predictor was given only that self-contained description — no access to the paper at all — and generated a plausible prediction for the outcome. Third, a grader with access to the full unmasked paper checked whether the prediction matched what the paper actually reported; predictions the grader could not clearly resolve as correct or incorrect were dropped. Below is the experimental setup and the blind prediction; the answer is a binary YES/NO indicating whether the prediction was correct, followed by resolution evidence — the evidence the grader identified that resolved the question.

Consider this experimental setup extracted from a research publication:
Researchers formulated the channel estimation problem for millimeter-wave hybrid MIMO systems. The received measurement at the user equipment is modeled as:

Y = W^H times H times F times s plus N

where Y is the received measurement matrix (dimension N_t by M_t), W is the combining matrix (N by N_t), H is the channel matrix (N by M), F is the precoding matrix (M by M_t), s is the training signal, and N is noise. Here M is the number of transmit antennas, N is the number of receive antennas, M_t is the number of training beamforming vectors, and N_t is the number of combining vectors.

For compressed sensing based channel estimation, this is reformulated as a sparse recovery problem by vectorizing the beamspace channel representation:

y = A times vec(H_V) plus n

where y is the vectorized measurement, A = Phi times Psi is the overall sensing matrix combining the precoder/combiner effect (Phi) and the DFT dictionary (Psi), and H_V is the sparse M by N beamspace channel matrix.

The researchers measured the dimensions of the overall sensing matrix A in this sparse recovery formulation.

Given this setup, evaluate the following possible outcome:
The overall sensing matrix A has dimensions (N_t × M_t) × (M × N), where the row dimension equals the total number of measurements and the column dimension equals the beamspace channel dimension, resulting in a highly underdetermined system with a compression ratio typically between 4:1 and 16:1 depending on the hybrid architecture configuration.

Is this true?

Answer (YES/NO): YES